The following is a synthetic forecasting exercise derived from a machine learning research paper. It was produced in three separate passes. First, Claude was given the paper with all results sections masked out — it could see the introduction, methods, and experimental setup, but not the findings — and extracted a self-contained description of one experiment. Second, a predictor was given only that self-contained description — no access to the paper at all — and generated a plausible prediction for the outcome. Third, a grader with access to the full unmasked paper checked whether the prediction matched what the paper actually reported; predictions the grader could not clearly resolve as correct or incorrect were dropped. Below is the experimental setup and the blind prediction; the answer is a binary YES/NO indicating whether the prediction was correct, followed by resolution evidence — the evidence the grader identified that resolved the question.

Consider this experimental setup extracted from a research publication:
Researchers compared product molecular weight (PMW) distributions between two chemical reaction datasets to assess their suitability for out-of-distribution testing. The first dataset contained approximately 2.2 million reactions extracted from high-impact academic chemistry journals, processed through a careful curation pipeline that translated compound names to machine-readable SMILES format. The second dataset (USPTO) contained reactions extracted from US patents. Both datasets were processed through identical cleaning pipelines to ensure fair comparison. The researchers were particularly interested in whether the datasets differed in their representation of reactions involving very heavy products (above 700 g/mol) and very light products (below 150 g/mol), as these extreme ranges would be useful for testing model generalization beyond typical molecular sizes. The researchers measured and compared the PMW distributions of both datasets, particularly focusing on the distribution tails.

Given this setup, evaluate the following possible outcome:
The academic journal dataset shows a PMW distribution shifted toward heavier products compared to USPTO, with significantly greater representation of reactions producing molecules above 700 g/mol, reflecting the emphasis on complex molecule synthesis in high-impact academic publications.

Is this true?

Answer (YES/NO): NO